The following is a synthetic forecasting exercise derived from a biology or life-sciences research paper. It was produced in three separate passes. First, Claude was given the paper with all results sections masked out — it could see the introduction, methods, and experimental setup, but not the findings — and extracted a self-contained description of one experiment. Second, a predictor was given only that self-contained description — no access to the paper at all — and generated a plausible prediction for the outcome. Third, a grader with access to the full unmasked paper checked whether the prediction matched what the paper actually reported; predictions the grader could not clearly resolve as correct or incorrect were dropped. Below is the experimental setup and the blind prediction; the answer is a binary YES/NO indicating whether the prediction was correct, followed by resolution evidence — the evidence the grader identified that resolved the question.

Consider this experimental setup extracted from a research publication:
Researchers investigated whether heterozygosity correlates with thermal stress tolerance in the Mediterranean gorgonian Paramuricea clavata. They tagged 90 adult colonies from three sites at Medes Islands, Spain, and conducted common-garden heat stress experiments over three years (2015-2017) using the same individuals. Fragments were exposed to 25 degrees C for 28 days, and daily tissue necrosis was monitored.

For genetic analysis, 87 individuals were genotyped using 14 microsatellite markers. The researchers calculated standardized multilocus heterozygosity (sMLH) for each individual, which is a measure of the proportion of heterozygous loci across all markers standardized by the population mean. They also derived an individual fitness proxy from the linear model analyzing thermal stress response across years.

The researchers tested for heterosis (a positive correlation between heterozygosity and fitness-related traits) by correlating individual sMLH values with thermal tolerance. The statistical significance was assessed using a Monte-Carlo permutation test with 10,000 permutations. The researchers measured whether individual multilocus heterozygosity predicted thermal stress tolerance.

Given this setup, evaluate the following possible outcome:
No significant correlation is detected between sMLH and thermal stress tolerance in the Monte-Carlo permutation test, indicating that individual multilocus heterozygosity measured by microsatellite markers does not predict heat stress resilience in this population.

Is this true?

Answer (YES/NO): YES